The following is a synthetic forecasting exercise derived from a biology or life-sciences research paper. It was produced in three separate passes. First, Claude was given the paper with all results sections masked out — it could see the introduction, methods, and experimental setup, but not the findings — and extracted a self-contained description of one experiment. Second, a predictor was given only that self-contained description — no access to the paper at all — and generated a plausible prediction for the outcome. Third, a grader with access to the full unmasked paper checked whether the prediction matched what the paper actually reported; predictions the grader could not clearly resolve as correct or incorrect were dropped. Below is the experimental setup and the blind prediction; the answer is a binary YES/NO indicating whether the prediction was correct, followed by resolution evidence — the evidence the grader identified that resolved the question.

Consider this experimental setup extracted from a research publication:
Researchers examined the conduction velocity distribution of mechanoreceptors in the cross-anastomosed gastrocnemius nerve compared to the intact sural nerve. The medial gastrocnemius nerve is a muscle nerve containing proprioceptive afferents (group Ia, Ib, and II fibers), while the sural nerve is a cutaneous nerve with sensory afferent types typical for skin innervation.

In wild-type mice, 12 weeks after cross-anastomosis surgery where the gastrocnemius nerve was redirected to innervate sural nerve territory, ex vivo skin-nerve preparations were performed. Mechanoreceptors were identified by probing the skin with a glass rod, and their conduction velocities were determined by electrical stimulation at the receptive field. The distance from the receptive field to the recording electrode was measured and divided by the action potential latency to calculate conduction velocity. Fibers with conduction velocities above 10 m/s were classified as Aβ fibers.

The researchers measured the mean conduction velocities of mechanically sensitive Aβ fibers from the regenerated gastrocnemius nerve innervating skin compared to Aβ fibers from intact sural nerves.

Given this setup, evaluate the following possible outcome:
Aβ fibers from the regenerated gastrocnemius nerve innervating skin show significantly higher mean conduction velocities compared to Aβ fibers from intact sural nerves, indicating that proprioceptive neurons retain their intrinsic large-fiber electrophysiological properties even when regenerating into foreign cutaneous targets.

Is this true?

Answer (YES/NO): NO